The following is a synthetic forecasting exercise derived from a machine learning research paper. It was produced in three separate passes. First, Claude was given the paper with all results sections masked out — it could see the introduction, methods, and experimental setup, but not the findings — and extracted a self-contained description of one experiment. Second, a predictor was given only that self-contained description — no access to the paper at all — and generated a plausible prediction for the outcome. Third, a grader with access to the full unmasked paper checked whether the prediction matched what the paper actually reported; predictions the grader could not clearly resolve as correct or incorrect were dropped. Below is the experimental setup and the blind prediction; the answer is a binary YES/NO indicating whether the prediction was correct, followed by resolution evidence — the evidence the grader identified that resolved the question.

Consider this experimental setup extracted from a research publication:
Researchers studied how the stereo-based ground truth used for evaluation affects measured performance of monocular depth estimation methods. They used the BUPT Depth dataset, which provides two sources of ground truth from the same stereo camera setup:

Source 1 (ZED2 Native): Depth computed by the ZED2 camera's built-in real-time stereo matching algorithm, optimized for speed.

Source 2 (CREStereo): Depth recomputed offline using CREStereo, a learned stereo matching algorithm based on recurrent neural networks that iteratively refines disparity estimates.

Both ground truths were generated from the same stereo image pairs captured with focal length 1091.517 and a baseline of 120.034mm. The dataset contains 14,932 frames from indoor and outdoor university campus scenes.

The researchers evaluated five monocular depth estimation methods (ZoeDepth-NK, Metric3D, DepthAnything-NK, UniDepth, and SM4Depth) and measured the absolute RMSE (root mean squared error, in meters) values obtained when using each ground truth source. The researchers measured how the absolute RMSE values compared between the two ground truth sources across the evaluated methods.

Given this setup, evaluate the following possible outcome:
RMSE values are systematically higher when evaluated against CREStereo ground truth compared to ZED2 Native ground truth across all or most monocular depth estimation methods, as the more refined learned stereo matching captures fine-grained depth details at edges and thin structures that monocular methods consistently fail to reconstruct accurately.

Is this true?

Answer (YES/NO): NO